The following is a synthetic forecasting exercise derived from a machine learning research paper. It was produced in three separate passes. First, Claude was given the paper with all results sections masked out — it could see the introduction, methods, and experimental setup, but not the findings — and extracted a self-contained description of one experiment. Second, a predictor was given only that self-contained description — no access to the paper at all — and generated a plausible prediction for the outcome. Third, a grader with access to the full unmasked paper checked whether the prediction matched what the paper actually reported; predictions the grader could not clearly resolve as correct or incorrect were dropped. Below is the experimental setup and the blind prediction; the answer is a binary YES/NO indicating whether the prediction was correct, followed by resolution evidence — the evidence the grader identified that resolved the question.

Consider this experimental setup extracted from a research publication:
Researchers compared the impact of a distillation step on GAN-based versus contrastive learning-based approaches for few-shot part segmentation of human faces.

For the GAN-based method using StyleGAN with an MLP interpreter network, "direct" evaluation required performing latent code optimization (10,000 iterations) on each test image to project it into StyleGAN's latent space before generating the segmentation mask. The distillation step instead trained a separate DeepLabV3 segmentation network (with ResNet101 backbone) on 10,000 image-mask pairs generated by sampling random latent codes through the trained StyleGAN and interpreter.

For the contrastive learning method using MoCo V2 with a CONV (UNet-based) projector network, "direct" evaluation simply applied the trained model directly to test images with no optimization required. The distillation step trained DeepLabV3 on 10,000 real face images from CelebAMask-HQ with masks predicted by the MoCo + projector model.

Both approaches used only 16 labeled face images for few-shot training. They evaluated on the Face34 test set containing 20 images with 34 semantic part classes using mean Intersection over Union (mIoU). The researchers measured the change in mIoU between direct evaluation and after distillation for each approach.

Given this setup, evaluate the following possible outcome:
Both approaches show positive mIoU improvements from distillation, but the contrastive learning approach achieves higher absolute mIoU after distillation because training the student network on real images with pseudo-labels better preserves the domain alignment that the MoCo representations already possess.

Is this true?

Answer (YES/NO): NO